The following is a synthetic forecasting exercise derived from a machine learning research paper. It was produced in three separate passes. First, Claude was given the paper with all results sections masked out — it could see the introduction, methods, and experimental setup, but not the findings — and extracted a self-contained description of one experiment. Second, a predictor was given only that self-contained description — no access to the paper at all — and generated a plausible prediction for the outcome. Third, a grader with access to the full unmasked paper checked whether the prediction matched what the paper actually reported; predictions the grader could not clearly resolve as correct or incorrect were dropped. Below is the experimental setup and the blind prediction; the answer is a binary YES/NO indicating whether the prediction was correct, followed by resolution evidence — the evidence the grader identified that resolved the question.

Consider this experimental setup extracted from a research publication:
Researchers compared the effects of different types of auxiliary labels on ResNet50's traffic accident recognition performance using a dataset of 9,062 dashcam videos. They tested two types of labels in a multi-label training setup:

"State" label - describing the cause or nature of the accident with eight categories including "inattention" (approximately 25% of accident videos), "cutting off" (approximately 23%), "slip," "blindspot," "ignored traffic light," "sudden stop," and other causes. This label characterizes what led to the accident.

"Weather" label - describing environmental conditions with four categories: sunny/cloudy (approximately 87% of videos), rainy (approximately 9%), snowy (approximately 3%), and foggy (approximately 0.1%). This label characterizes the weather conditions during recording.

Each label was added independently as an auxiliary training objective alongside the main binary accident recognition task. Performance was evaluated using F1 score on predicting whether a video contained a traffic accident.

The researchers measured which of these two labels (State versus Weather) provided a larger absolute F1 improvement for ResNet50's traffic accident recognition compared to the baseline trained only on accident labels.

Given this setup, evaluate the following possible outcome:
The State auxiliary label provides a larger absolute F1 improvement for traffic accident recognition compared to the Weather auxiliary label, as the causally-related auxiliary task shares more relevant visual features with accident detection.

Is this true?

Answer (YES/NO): YES